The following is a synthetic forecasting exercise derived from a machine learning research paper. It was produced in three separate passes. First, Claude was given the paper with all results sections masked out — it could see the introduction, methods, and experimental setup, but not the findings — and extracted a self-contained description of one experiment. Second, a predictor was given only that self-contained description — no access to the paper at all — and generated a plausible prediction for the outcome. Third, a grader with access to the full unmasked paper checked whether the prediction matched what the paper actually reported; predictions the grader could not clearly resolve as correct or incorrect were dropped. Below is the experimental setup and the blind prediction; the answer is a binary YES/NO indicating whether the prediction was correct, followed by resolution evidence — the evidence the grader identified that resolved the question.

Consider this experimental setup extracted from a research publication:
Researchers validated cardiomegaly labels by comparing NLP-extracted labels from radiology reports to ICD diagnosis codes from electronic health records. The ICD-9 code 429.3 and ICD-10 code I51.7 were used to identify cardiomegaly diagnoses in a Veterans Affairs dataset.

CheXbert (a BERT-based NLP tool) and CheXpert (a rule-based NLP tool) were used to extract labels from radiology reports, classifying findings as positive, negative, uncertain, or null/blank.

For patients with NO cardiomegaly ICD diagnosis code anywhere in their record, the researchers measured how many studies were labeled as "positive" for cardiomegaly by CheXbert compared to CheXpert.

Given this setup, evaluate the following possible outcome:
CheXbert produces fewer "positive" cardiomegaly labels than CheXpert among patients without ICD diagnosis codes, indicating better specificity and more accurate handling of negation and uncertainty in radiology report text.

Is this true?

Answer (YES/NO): YES